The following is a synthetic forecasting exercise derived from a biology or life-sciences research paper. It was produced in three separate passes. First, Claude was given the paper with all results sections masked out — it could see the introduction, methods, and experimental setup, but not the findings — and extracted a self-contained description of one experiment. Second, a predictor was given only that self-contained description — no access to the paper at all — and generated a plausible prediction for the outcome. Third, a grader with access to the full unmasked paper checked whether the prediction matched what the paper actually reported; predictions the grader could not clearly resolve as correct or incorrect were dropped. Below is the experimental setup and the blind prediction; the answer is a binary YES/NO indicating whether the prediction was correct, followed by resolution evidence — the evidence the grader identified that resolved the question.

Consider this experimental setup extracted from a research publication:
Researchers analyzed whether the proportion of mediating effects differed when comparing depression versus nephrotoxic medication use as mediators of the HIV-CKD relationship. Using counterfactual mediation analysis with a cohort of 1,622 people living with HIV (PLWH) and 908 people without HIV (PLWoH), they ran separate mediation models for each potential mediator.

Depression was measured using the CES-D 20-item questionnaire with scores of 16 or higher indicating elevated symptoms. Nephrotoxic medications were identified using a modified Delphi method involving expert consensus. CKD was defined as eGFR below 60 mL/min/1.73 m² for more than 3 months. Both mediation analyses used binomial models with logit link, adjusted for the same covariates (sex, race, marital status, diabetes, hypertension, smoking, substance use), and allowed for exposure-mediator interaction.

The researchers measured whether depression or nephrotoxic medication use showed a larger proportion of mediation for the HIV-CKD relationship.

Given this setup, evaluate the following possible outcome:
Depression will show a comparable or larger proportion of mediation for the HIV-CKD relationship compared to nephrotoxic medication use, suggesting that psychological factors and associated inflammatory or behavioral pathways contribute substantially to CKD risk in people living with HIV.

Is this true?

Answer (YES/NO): NO